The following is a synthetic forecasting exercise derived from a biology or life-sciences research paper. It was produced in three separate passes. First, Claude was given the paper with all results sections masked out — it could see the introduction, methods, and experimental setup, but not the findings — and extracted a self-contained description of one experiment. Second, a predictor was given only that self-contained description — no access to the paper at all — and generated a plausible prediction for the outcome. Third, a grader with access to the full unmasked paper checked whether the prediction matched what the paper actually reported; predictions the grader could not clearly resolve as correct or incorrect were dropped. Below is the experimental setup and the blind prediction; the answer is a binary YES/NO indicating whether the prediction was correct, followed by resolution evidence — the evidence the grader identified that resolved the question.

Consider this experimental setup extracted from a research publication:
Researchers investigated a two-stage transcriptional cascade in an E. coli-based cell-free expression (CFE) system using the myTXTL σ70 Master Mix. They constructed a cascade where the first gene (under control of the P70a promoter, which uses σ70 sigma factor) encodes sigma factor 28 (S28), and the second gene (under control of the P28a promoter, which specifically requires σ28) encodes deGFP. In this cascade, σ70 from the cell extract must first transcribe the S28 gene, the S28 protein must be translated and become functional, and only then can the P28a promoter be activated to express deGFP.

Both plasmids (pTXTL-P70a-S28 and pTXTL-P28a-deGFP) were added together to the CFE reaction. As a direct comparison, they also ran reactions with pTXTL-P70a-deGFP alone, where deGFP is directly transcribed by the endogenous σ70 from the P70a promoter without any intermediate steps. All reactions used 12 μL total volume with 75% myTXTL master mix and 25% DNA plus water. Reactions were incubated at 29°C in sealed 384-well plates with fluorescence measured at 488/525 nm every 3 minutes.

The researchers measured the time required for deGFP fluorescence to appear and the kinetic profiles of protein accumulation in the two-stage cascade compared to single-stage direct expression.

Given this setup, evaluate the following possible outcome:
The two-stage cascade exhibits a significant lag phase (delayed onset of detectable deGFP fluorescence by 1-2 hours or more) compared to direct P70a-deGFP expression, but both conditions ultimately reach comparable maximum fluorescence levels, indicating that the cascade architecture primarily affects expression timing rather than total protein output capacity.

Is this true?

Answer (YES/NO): NO